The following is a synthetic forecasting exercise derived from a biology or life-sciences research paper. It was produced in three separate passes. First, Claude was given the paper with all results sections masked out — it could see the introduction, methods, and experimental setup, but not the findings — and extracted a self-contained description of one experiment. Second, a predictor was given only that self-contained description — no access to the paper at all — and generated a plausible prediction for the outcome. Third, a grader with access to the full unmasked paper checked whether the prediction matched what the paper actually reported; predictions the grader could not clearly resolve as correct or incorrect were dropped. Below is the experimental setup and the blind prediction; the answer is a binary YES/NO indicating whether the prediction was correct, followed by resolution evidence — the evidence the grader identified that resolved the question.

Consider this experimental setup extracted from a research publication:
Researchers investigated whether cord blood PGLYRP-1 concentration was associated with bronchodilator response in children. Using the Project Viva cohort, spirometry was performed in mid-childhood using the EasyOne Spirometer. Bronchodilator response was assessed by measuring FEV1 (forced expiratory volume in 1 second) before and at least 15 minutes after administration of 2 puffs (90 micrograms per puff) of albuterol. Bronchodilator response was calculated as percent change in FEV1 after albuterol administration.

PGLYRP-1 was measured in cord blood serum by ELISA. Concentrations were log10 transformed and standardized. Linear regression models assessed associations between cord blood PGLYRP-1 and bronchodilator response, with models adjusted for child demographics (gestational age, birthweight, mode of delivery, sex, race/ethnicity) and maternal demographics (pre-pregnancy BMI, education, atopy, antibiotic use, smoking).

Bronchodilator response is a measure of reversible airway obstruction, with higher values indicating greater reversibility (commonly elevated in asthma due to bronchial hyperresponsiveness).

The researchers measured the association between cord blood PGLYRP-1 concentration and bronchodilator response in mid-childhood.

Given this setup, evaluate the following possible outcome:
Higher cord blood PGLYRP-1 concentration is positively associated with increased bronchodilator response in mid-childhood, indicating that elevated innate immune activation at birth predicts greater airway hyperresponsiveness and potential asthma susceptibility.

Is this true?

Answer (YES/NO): NO